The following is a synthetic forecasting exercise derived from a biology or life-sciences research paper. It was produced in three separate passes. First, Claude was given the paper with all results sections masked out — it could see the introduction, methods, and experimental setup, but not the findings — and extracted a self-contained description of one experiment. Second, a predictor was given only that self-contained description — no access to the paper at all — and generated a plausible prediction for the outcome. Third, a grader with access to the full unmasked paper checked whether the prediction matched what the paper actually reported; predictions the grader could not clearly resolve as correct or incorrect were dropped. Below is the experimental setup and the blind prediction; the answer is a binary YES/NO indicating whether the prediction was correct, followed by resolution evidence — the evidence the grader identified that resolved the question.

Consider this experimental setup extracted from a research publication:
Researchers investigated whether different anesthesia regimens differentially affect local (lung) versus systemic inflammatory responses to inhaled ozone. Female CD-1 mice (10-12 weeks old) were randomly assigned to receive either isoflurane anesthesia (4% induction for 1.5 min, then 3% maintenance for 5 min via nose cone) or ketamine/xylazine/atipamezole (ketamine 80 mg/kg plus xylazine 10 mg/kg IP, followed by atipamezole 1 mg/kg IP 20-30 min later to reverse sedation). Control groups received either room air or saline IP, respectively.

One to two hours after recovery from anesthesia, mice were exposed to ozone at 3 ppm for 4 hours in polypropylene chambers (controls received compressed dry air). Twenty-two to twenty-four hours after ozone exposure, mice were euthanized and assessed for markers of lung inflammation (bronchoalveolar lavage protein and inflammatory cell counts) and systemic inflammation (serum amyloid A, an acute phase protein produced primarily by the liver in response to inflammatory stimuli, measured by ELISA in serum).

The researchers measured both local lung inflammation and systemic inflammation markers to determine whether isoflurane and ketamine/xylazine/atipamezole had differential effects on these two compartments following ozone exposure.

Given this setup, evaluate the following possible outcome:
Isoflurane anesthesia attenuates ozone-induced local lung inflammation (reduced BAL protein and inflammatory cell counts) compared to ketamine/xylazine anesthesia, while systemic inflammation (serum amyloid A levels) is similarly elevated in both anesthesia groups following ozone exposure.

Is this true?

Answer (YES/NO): NO